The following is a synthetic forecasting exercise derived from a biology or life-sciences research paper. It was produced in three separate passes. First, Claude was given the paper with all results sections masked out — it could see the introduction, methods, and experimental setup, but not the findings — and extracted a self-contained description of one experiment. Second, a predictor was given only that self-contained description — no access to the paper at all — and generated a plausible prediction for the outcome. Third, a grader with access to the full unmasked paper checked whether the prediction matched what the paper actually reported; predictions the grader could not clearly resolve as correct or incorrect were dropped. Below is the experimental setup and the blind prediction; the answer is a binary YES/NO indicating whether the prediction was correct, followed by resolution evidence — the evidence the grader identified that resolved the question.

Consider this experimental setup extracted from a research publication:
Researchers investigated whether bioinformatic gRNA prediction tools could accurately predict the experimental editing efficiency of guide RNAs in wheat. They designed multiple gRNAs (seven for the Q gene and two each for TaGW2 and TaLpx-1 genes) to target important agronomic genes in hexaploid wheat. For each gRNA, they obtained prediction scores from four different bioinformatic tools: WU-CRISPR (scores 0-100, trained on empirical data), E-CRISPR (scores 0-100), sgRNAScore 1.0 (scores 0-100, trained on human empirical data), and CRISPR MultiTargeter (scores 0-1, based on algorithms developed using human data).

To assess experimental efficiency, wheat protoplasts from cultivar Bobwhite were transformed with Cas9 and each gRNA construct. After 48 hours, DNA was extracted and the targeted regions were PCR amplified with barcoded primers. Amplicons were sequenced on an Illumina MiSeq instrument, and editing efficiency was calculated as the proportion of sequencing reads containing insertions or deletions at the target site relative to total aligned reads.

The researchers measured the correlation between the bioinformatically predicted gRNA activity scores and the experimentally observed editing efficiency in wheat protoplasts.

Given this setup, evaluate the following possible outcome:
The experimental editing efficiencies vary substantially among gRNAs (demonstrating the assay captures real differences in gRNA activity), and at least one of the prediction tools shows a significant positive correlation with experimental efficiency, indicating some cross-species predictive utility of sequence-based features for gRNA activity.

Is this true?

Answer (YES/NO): NO